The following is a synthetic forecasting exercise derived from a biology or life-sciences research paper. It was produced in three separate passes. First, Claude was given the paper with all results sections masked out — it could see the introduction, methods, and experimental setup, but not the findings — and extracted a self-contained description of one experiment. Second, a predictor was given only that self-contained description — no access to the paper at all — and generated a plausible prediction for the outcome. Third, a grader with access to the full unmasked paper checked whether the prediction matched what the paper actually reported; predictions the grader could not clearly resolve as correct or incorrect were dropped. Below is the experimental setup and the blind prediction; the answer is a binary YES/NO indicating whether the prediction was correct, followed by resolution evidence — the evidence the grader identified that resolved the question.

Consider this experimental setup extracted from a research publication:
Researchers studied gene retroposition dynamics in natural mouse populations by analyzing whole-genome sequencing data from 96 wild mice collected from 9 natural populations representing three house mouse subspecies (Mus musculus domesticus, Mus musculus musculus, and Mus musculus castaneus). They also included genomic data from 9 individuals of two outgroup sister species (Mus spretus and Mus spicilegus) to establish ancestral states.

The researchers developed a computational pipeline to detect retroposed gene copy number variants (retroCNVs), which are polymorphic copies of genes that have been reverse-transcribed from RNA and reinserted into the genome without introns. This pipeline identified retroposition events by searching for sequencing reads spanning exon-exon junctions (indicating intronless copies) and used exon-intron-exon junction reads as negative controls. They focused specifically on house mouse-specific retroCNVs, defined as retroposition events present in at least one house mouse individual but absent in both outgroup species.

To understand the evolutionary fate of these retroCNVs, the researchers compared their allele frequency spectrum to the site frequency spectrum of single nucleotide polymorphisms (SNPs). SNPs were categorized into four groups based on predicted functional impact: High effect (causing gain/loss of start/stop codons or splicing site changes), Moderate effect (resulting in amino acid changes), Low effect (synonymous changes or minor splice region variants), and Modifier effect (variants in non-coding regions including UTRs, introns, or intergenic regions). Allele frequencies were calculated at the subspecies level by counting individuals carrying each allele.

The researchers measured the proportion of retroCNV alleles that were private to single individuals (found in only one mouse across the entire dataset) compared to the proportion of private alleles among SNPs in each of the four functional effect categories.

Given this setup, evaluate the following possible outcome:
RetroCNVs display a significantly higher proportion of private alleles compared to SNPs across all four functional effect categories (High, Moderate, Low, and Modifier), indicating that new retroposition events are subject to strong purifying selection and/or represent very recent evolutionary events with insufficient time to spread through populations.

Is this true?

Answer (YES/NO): YES